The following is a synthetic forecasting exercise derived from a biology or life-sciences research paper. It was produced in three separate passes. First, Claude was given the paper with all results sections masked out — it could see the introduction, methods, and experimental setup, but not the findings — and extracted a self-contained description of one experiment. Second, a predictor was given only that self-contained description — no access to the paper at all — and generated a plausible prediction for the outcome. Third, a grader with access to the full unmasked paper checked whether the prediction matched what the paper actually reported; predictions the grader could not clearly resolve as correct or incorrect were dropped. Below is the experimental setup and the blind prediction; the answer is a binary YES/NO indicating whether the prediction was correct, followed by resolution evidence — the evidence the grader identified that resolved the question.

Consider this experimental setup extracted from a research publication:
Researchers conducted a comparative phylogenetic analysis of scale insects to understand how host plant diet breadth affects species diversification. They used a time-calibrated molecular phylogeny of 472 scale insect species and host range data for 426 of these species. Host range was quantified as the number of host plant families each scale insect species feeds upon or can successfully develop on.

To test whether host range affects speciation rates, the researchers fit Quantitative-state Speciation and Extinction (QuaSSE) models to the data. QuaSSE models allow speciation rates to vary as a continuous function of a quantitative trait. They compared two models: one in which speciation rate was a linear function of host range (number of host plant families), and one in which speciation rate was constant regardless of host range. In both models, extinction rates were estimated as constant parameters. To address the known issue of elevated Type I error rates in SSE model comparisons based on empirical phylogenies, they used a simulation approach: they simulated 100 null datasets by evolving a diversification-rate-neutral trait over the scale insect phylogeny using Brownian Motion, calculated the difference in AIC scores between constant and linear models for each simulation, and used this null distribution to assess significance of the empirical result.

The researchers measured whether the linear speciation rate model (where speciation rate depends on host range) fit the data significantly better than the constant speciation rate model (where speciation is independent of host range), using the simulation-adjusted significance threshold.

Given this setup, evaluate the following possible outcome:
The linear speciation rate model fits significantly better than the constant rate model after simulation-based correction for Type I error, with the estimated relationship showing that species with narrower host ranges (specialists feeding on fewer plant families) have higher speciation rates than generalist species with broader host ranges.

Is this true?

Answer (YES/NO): NO